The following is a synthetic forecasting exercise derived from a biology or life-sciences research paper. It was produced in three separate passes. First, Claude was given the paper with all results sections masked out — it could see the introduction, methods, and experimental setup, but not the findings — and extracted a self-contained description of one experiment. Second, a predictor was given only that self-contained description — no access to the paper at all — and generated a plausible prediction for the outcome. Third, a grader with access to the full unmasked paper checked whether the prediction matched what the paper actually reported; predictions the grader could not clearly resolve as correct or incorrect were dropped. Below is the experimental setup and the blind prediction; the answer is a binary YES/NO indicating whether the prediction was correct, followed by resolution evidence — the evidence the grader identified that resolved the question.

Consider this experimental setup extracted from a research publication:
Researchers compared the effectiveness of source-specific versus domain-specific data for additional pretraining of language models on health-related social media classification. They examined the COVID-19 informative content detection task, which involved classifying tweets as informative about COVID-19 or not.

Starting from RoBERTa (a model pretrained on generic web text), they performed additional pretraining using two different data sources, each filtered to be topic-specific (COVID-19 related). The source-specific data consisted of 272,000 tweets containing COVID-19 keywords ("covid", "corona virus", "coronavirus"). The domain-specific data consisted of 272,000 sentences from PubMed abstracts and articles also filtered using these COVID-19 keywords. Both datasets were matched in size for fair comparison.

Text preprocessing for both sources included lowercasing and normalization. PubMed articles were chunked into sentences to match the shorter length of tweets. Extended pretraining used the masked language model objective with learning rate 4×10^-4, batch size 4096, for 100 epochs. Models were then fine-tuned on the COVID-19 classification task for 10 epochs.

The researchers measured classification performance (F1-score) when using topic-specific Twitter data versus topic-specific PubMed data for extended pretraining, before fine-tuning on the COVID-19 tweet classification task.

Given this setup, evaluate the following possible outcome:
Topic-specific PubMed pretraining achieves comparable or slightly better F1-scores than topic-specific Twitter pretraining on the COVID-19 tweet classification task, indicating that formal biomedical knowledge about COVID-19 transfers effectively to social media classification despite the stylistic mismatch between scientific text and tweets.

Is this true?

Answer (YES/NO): NO